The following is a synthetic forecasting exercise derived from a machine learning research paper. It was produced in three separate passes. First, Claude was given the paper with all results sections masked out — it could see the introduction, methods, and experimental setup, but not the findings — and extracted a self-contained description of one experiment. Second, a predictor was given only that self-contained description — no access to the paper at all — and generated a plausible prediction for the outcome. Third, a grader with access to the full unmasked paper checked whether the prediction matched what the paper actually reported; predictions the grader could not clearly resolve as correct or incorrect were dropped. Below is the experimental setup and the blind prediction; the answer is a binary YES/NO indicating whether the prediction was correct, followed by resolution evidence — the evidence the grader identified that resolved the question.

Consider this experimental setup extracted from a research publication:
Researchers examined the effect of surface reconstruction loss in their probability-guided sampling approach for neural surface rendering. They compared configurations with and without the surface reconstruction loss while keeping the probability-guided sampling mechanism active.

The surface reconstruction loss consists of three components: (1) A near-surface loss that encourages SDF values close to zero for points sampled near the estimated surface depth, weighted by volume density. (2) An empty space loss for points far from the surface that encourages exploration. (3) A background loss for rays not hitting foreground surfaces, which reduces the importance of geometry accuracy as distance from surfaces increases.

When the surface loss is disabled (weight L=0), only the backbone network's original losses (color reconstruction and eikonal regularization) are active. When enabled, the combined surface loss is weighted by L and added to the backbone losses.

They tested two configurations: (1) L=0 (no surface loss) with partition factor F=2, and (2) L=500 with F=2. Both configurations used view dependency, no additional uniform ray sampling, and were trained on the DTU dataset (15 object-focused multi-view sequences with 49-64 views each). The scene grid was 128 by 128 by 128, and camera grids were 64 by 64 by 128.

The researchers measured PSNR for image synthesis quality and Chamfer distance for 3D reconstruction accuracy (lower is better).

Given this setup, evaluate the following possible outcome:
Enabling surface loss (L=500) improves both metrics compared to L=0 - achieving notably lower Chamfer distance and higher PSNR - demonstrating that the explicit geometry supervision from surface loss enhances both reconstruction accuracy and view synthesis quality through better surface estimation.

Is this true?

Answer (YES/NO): NO